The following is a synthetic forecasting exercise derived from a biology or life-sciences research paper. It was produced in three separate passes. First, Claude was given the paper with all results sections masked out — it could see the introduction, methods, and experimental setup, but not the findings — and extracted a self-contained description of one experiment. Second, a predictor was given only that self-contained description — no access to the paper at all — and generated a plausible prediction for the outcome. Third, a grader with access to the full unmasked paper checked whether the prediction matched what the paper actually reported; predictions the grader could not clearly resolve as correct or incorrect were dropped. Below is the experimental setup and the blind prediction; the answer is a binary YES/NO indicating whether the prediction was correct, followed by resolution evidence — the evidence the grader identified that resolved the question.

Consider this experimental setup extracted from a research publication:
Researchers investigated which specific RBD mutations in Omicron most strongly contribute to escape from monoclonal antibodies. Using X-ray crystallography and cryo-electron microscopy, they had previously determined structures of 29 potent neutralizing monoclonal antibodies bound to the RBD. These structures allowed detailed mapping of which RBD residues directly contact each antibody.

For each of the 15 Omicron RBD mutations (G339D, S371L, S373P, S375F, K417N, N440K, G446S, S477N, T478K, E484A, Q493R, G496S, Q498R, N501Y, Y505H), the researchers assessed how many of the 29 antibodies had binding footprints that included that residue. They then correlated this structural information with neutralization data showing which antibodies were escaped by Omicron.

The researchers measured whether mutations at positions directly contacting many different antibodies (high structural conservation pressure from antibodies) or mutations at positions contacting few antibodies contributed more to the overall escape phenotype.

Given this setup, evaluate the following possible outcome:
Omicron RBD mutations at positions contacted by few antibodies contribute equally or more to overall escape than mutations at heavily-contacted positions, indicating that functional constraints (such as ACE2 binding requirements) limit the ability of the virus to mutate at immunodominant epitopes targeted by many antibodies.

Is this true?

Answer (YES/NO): NO